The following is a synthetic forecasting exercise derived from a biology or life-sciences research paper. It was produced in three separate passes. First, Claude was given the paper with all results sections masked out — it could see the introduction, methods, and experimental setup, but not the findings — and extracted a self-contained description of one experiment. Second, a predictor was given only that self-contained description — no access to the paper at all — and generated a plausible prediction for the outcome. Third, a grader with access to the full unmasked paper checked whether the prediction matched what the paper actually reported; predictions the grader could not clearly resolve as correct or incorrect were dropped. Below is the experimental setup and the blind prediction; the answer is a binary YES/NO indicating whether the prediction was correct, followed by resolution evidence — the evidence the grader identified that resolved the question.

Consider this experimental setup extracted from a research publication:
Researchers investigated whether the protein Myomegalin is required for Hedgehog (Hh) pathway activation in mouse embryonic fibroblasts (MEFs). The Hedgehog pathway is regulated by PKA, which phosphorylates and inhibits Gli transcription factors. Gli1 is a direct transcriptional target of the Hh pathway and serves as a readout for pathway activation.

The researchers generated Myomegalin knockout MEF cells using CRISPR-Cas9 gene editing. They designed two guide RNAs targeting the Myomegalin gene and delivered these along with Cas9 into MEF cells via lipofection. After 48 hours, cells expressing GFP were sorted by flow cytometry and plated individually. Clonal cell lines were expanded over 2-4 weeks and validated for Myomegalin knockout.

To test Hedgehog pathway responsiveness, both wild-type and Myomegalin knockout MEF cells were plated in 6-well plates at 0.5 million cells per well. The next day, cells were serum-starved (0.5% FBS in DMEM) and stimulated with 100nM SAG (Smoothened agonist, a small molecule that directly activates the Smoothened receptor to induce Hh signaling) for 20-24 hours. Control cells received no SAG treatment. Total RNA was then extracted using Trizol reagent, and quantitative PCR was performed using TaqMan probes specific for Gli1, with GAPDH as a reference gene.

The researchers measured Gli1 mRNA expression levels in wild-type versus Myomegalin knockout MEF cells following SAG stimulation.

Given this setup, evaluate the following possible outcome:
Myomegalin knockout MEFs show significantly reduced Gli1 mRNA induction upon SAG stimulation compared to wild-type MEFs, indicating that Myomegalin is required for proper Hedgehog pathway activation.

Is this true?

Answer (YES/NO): YES